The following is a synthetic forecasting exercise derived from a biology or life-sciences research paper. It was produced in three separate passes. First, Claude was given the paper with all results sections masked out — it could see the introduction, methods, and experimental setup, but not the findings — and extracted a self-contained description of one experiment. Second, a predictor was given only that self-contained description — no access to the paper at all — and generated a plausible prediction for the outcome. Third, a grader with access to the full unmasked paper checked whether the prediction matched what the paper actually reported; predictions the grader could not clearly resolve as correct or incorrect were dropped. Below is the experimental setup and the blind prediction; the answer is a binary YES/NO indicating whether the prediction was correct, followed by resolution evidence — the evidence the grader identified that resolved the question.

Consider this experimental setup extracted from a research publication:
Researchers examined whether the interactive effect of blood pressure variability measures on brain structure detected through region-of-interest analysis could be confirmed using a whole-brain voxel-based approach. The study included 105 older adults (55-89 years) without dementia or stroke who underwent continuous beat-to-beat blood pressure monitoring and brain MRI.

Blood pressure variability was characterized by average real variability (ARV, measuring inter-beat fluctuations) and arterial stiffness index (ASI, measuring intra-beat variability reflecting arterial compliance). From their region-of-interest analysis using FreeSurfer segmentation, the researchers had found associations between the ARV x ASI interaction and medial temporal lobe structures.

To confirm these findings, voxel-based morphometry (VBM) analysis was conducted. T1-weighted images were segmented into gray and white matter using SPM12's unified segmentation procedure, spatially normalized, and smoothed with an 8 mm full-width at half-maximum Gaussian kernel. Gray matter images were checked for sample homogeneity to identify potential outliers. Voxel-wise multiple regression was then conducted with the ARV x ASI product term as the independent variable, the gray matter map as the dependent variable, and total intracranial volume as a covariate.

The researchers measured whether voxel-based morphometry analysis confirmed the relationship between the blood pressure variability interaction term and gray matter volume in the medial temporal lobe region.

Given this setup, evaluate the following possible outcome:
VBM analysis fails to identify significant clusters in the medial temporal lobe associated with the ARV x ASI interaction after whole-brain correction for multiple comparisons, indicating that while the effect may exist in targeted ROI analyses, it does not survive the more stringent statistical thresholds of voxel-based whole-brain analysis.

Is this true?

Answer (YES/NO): NO